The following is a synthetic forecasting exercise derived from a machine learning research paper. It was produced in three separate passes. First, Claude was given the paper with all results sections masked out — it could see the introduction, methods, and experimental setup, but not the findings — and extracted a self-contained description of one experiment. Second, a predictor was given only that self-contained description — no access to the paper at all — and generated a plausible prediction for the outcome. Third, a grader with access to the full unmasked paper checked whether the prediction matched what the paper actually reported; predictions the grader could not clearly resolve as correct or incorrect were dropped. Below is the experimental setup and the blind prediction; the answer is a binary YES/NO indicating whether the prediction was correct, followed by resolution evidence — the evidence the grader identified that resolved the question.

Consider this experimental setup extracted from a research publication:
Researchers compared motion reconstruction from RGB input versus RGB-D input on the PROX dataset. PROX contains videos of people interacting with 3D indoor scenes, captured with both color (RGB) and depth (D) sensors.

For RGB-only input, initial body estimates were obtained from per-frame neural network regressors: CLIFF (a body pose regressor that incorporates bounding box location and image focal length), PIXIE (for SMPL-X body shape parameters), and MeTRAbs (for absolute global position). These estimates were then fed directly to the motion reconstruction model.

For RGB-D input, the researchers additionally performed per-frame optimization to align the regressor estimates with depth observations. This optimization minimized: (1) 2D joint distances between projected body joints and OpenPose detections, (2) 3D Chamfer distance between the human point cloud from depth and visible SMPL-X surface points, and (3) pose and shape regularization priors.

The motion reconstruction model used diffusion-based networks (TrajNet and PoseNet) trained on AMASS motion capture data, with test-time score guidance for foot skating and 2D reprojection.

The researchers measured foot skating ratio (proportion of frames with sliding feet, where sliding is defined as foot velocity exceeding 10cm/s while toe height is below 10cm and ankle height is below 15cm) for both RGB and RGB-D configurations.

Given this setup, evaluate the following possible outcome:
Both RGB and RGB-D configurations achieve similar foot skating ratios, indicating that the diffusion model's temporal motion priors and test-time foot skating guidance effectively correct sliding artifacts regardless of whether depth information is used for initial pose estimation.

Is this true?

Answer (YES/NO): NO